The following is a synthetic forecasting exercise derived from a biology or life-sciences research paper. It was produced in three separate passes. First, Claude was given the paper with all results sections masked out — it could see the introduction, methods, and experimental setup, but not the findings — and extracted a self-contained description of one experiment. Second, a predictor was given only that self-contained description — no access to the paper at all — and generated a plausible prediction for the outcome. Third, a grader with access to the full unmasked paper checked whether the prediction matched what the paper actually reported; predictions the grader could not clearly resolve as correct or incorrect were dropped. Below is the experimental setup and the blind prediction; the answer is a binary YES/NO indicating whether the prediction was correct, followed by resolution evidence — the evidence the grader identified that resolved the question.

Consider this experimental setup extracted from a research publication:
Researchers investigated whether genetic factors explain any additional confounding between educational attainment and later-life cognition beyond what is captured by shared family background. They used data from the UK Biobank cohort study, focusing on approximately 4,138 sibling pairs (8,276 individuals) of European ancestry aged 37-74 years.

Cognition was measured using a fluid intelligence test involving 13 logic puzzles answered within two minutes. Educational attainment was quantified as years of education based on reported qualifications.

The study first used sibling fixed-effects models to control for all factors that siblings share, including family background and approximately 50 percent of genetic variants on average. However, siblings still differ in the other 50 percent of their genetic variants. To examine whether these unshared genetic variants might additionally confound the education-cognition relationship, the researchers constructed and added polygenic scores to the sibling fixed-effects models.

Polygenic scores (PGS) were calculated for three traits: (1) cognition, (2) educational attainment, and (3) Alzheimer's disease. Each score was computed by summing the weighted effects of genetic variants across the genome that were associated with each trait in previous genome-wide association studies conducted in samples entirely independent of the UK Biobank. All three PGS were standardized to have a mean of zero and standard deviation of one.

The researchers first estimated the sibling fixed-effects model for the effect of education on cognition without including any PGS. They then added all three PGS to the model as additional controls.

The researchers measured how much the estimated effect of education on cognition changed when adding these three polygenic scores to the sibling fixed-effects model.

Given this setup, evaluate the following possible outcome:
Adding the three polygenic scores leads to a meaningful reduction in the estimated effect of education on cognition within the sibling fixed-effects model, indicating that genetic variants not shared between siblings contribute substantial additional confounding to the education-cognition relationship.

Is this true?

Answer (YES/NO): NO